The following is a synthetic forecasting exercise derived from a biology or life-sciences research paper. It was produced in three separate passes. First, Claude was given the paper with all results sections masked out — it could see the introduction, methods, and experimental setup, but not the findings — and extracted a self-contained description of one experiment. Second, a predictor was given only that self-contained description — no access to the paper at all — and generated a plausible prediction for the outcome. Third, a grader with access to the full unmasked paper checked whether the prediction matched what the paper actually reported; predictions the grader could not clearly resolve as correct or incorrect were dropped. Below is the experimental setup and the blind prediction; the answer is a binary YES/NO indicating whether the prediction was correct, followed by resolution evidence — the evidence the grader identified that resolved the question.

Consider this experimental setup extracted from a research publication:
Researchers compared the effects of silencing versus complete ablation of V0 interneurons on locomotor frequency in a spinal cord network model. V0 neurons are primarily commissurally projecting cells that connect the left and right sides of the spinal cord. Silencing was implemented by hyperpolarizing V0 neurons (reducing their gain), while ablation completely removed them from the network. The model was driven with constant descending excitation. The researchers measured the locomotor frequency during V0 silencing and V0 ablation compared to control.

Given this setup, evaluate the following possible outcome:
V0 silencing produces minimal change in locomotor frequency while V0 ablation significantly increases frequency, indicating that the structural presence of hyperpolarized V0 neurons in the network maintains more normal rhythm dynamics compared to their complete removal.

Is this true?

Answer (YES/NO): NO